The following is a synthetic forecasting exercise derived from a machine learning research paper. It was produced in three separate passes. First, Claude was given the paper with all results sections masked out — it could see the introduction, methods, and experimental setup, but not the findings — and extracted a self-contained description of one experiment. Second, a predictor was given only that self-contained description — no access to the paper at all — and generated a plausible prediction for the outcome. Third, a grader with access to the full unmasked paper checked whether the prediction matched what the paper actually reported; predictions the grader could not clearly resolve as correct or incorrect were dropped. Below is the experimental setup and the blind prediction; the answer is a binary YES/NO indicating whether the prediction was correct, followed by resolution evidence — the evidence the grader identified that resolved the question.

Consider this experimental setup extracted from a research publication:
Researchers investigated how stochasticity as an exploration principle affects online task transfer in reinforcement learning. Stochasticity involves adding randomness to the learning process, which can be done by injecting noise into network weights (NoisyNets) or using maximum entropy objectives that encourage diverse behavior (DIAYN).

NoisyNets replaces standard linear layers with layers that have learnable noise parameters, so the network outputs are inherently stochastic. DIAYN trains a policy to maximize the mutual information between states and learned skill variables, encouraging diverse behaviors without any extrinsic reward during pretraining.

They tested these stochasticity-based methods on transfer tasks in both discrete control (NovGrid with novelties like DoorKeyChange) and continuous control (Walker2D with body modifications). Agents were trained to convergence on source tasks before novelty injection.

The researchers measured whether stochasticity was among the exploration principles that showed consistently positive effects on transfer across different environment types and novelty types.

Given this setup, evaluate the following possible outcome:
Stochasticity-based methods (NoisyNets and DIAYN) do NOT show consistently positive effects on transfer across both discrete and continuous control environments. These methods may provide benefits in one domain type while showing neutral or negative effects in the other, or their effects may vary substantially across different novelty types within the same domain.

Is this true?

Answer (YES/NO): NO